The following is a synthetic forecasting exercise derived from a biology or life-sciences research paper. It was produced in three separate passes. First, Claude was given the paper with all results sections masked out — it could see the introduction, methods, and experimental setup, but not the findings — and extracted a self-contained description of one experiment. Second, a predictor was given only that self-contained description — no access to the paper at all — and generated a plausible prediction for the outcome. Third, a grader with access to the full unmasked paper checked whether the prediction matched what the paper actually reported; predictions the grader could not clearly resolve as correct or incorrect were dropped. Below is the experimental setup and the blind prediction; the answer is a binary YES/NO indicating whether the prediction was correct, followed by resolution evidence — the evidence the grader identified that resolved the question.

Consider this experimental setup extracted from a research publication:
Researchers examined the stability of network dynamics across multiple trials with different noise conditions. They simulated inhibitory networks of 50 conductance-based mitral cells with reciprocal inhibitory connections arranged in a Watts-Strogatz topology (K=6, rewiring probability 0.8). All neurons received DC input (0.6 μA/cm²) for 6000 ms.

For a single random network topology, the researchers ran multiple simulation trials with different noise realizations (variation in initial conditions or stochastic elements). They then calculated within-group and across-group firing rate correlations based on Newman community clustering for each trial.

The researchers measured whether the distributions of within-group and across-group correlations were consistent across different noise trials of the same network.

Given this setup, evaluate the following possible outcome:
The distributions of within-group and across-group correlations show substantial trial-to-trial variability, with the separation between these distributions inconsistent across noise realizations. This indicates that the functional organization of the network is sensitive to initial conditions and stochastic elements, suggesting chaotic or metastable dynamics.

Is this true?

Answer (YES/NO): NO